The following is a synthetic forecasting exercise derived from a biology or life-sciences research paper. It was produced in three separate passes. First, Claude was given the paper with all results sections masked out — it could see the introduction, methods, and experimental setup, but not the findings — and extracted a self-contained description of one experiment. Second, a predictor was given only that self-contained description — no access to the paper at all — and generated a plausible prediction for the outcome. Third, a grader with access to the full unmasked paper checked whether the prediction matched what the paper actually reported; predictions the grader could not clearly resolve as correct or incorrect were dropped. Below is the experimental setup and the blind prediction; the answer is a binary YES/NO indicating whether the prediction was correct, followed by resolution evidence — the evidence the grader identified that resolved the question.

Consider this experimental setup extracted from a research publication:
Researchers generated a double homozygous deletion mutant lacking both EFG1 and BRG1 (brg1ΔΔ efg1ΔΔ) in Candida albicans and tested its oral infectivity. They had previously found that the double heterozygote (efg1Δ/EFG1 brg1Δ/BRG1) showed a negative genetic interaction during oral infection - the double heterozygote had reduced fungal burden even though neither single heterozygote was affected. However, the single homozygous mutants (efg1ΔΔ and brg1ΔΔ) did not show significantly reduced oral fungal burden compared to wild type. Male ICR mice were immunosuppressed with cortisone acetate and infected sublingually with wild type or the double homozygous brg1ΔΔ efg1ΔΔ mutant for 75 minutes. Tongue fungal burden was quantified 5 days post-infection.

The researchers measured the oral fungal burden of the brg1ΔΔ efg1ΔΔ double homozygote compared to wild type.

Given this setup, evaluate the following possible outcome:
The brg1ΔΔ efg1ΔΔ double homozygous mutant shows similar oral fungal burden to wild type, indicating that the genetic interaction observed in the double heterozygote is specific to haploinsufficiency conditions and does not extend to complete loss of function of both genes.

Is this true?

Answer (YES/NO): NO